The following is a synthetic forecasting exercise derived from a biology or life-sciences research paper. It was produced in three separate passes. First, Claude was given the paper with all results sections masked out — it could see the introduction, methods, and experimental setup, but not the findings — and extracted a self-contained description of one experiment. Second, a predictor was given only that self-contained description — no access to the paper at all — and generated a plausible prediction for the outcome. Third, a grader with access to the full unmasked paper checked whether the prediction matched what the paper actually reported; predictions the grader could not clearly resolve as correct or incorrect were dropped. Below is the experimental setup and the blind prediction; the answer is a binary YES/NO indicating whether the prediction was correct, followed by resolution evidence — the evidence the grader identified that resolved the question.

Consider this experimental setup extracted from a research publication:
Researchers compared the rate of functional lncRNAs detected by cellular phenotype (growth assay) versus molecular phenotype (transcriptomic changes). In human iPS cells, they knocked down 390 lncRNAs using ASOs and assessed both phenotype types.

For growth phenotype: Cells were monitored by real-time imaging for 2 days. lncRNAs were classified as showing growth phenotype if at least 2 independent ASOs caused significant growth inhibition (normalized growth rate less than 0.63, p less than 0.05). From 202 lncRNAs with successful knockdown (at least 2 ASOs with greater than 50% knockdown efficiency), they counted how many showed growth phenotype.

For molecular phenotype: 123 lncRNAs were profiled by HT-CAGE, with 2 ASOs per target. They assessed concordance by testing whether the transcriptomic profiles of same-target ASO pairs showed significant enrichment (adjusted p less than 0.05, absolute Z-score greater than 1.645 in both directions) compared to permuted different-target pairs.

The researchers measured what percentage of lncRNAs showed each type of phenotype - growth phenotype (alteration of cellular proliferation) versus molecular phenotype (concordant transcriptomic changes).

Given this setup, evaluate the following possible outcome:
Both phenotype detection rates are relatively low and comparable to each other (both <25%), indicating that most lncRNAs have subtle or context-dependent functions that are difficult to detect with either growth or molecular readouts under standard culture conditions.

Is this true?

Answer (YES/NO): NO